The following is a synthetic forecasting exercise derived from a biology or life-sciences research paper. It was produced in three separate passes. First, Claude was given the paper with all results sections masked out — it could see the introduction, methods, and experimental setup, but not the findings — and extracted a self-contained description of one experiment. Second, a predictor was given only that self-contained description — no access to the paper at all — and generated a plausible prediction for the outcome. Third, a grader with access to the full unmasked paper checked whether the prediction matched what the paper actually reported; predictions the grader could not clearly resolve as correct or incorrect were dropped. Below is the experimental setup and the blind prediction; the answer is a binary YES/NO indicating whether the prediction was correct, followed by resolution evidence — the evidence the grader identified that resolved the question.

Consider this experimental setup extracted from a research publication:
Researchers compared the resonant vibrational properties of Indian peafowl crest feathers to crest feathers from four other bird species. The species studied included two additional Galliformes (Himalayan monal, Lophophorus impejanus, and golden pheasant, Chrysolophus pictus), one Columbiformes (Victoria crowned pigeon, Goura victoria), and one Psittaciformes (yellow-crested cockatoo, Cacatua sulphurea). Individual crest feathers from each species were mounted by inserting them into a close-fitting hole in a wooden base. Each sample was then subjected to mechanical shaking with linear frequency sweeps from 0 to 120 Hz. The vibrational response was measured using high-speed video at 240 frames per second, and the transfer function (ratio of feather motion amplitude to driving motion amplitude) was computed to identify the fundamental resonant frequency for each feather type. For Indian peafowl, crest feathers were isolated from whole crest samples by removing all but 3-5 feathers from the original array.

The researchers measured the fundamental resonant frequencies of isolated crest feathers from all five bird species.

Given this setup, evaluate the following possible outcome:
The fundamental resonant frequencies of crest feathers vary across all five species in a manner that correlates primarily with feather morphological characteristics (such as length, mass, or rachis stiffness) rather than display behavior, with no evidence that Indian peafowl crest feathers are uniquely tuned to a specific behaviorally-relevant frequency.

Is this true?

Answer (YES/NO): NO